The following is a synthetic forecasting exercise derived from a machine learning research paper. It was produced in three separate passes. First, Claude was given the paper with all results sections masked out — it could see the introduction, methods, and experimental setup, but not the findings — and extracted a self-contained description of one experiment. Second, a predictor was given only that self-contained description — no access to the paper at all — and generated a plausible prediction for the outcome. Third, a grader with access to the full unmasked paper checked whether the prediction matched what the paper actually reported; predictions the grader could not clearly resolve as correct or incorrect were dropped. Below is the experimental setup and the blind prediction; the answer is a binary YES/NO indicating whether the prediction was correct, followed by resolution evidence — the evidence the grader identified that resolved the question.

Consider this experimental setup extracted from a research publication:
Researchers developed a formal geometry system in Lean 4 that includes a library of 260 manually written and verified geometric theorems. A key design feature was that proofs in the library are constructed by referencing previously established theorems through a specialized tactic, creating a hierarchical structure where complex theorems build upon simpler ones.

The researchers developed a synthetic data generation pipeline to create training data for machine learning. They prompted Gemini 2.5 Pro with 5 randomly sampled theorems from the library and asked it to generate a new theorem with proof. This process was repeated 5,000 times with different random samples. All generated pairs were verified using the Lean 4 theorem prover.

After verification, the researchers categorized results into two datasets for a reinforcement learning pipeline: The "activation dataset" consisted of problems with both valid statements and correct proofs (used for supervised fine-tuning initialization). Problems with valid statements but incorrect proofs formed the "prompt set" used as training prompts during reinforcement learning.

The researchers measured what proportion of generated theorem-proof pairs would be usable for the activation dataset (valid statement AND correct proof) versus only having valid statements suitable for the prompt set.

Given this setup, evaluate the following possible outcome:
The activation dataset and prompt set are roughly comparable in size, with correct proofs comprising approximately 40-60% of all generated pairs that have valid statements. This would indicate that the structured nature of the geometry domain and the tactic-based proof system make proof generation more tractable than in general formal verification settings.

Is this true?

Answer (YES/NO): NO